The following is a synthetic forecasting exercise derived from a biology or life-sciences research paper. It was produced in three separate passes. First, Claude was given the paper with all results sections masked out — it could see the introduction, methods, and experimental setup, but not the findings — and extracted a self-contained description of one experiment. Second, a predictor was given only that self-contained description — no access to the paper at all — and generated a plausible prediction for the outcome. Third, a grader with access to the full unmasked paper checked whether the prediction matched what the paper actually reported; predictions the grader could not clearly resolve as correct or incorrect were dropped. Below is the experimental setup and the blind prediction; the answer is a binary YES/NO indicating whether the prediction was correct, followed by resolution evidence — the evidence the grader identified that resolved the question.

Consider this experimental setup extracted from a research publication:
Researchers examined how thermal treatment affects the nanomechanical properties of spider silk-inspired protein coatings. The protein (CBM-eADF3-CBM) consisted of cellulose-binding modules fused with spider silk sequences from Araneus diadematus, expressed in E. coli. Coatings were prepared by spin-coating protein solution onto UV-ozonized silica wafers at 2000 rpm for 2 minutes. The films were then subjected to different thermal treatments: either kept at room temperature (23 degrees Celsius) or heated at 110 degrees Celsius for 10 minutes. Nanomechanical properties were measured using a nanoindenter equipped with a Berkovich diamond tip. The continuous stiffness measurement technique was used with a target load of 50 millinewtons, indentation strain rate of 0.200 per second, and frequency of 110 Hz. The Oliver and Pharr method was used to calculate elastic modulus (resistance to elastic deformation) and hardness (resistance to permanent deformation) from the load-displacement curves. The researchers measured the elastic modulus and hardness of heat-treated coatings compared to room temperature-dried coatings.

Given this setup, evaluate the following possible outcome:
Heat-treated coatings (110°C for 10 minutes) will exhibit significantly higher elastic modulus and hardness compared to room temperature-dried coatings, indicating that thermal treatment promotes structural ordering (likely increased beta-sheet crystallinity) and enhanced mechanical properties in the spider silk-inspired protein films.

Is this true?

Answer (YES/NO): YES